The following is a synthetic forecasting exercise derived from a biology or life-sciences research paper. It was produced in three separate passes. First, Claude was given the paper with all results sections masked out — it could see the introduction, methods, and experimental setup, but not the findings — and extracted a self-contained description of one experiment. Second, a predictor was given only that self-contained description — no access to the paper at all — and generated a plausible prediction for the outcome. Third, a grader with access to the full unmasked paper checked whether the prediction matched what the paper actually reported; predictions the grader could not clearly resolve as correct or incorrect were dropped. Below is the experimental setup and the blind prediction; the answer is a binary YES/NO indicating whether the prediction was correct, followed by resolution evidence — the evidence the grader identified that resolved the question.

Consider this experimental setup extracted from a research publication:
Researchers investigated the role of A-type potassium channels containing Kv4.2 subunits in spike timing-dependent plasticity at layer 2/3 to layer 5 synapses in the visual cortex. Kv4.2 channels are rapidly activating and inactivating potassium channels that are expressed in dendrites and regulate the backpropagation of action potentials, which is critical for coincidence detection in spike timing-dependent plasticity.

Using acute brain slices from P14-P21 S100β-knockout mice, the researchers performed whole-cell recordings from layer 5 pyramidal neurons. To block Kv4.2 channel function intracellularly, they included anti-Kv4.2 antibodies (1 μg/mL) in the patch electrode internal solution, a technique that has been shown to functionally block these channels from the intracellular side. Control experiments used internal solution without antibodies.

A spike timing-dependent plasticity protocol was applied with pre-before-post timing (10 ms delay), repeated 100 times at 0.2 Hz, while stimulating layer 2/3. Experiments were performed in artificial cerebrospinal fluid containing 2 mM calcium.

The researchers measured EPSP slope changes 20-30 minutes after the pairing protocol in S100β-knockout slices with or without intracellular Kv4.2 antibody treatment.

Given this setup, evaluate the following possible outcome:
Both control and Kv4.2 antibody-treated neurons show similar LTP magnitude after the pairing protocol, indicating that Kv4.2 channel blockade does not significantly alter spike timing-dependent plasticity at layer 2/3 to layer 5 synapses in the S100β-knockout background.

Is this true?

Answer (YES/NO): NO